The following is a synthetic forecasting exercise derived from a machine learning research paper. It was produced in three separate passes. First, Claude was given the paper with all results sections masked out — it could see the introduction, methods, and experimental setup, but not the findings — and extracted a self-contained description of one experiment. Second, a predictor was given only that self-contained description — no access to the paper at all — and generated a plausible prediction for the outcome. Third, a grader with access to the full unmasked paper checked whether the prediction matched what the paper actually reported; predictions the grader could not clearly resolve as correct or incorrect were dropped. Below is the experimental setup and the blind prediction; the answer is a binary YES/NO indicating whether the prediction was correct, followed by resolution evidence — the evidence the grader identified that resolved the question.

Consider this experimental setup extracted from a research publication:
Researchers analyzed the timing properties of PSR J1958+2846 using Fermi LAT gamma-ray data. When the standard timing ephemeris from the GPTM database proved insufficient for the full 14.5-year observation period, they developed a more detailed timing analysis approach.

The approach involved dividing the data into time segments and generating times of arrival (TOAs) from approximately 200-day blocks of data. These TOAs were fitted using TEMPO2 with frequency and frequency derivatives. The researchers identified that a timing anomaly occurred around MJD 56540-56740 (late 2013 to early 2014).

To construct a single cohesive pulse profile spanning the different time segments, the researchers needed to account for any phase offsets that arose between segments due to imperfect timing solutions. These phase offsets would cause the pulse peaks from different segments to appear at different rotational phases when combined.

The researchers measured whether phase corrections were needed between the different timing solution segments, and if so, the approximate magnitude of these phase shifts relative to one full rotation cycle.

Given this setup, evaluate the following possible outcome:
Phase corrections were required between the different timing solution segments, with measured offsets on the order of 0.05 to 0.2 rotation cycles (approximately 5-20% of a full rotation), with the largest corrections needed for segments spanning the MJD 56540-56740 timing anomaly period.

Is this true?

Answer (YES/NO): NO